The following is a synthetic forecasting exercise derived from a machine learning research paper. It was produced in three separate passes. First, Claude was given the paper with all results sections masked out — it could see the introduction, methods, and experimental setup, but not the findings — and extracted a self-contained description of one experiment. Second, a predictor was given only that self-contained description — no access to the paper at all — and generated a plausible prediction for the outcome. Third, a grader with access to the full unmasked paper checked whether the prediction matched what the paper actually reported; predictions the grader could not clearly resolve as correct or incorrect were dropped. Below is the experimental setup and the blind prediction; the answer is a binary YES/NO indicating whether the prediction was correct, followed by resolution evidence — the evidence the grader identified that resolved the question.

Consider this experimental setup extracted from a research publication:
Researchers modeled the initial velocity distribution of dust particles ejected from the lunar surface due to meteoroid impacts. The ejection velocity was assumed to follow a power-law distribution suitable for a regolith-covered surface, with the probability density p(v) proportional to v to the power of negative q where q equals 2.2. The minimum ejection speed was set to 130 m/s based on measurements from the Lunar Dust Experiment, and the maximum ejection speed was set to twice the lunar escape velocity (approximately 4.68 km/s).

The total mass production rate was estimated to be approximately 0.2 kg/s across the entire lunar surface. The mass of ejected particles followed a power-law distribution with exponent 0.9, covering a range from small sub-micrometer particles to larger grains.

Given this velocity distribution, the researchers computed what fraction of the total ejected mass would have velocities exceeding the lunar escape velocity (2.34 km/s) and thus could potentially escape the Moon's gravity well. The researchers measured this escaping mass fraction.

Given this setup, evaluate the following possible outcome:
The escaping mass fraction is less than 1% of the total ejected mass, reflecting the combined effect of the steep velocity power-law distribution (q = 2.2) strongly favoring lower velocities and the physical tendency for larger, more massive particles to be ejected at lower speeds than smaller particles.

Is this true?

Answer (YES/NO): NO